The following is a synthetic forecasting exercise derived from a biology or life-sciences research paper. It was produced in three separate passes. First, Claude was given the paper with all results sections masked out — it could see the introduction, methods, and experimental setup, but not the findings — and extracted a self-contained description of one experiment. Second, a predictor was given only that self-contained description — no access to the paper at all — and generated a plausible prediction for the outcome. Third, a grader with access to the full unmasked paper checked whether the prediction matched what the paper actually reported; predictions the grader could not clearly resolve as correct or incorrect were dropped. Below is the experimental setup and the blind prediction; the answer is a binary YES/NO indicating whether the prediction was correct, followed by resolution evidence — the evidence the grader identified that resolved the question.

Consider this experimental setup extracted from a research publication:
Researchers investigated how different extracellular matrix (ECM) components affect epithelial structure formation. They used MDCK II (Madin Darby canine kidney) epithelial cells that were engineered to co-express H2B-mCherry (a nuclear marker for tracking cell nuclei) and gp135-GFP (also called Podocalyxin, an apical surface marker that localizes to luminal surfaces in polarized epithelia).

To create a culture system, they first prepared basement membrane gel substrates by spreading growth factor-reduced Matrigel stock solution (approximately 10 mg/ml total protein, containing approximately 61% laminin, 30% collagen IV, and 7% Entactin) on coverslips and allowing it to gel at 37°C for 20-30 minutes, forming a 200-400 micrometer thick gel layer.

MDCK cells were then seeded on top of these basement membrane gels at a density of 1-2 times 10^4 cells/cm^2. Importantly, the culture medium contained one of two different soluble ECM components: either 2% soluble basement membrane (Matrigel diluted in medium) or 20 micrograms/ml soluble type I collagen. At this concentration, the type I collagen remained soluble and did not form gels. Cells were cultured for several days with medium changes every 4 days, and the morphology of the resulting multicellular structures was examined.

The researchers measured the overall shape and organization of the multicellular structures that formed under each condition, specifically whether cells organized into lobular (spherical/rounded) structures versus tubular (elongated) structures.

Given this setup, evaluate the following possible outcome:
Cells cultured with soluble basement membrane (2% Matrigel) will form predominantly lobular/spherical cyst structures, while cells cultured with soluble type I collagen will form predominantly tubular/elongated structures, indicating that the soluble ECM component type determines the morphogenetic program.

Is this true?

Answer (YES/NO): YES